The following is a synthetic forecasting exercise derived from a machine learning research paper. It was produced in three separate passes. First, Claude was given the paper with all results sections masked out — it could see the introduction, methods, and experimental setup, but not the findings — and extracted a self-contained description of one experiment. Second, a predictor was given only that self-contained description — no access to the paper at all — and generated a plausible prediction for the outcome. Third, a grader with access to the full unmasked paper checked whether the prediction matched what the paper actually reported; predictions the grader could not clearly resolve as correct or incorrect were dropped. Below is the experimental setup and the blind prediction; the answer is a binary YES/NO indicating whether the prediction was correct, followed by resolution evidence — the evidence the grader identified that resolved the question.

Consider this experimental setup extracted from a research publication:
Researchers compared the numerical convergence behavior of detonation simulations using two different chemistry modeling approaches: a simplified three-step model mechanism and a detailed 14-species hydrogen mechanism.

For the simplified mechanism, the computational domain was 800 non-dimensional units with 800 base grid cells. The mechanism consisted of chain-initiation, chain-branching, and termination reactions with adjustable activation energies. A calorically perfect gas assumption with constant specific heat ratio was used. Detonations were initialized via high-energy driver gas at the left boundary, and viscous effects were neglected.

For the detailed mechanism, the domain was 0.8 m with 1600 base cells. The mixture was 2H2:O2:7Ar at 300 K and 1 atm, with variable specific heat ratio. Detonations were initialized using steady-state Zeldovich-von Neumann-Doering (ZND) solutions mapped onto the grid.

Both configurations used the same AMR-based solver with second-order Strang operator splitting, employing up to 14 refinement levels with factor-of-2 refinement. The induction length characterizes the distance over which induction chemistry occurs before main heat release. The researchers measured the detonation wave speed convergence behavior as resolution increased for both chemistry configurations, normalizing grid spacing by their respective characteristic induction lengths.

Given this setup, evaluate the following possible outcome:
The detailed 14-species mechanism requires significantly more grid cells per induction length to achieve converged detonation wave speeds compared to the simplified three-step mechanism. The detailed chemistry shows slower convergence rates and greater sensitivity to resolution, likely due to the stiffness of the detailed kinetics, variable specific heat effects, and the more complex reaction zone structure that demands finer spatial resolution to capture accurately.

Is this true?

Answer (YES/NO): NO